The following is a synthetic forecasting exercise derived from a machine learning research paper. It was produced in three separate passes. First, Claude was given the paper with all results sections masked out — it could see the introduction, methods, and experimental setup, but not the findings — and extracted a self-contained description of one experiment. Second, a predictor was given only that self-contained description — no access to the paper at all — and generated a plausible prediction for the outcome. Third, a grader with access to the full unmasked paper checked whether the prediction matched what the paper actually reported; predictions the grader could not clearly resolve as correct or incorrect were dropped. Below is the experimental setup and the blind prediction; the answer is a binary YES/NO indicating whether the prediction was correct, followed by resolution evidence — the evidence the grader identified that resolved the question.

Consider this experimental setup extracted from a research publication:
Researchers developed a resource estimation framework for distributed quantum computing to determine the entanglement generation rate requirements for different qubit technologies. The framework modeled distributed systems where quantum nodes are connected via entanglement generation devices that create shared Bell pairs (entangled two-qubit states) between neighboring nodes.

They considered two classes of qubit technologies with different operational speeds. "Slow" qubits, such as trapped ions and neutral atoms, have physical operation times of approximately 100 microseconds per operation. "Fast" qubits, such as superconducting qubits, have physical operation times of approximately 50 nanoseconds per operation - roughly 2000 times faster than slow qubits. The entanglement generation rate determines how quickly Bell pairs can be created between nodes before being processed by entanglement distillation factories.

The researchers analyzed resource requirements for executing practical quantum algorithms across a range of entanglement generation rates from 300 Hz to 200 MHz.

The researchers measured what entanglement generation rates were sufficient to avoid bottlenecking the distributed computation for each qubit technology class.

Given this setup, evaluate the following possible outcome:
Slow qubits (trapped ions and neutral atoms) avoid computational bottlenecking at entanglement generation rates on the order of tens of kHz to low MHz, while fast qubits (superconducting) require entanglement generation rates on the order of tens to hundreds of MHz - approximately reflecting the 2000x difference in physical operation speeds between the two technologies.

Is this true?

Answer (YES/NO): NO